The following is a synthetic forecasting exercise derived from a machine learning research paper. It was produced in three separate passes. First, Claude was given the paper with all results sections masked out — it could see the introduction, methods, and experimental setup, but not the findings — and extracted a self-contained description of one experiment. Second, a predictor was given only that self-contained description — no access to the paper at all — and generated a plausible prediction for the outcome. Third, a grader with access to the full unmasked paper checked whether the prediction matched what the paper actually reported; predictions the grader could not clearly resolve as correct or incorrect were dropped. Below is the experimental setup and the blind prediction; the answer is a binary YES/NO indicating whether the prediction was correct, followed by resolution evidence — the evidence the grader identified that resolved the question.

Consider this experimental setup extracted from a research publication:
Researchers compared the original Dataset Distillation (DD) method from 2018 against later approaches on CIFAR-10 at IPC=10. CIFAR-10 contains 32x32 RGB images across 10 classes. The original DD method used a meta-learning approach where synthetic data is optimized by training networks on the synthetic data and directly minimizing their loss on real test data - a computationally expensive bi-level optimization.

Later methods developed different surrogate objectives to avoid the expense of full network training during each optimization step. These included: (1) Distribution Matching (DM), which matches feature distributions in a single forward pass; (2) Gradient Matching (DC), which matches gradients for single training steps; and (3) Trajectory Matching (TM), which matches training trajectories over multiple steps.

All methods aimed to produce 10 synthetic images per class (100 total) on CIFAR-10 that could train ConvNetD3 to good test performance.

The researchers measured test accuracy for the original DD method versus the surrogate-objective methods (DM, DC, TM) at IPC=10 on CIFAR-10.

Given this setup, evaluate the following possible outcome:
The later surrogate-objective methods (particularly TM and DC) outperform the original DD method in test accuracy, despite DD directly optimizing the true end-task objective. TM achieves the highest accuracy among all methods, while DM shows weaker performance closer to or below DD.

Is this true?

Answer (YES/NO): NO